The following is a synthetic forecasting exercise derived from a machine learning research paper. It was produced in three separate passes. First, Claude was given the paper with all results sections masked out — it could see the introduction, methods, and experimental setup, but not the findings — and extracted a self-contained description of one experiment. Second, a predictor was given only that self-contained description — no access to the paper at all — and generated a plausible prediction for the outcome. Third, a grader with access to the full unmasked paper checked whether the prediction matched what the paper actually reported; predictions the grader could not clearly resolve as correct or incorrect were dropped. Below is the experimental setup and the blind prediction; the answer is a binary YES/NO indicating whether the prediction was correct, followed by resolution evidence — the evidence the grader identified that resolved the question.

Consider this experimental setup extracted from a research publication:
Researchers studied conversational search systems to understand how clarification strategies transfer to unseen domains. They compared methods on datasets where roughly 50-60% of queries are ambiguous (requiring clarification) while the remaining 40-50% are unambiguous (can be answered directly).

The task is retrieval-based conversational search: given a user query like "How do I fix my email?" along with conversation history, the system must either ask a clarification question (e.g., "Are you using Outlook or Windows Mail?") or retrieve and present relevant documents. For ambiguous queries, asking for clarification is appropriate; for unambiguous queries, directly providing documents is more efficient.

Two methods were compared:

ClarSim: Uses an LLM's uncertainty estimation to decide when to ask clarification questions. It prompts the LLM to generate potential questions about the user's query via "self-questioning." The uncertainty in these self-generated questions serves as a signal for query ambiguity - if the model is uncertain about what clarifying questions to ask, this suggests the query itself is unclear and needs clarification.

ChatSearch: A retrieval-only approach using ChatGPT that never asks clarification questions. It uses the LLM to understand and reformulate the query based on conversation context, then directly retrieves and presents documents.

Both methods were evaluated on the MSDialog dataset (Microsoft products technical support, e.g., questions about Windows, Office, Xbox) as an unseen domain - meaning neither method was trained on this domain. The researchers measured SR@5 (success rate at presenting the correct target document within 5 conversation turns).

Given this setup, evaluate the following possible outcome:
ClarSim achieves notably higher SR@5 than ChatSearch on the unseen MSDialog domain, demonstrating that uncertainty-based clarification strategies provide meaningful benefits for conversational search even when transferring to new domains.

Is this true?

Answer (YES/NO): NO